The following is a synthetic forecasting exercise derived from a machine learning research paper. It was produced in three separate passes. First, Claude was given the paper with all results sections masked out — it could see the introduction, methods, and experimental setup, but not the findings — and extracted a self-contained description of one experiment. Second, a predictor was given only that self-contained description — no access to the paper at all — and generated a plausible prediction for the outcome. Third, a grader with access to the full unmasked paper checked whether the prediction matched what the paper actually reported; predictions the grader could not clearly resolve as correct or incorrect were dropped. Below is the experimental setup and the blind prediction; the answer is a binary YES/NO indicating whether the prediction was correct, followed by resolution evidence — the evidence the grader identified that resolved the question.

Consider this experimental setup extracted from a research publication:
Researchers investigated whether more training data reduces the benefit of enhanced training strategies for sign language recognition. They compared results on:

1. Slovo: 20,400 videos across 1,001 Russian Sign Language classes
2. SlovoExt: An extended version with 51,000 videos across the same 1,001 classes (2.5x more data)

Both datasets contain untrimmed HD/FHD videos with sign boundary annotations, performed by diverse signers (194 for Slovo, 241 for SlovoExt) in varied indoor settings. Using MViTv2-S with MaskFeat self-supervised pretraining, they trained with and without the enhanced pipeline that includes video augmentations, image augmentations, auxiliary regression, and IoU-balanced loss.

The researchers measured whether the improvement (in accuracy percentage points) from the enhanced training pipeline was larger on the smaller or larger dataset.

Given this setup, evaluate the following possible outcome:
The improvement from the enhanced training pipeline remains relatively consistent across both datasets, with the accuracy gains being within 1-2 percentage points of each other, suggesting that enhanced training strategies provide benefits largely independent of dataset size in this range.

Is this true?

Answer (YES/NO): NO